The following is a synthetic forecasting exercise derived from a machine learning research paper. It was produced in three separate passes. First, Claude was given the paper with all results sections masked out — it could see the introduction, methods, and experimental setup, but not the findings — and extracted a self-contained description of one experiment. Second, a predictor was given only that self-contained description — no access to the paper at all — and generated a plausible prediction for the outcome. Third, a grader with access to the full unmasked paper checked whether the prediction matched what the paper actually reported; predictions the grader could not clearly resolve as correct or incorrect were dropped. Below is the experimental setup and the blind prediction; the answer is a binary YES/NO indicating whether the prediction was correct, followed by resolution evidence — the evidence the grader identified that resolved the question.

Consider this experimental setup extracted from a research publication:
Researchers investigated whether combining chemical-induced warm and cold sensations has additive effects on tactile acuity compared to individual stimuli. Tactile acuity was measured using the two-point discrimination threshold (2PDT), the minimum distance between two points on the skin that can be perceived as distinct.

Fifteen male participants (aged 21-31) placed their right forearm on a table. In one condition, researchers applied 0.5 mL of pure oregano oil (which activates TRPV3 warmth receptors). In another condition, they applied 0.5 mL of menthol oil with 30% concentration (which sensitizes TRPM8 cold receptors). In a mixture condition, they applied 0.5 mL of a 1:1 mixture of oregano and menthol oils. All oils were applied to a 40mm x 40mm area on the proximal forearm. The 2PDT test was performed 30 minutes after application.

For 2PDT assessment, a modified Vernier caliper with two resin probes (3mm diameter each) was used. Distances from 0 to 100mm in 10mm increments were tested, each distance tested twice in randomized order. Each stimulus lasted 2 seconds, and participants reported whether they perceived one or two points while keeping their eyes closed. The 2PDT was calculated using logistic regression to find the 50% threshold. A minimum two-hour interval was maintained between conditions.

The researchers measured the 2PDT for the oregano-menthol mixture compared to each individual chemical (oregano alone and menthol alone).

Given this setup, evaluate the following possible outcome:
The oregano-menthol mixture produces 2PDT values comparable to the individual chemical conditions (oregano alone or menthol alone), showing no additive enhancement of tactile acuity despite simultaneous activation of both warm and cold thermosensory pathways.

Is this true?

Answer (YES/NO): NO